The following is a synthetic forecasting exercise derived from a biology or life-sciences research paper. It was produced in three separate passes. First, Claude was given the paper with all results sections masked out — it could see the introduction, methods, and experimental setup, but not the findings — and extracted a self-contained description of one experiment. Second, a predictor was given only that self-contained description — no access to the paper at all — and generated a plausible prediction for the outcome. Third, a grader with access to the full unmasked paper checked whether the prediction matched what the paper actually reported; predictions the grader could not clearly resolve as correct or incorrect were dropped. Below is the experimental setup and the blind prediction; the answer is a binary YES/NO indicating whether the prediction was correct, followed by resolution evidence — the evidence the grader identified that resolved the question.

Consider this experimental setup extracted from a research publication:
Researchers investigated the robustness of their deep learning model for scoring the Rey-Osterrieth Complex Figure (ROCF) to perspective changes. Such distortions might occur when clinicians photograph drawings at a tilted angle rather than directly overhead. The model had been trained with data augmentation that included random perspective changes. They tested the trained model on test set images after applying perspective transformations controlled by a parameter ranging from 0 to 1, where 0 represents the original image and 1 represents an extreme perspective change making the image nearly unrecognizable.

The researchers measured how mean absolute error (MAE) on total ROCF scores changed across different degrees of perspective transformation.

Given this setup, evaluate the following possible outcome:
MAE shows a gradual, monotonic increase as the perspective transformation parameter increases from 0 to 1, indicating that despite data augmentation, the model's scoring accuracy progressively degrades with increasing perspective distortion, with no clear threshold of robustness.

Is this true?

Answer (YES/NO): NO